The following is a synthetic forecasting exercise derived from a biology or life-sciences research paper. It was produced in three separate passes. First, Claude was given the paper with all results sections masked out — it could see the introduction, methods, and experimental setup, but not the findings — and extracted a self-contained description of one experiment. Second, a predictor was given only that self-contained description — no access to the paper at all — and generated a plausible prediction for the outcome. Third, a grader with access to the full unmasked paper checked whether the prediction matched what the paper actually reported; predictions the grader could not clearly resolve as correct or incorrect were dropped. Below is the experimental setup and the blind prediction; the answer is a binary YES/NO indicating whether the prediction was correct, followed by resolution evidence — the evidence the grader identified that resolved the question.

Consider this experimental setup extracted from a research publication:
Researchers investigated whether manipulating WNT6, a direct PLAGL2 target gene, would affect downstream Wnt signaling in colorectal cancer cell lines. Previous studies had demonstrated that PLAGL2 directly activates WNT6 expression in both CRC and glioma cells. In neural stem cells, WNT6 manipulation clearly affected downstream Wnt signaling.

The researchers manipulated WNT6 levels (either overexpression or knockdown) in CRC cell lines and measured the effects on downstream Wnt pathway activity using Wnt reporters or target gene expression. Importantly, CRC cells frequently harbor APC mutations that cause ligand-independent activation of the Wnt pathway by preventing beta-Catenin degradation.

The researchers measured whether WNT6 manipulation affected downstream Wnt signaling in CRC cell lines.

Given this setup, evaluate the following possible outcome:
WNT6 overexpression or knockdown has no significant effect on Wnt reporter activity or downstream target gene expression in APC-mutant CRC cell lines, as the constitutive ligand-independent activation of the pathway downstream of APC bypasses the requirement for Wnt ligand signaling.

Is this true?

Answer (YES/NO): YES